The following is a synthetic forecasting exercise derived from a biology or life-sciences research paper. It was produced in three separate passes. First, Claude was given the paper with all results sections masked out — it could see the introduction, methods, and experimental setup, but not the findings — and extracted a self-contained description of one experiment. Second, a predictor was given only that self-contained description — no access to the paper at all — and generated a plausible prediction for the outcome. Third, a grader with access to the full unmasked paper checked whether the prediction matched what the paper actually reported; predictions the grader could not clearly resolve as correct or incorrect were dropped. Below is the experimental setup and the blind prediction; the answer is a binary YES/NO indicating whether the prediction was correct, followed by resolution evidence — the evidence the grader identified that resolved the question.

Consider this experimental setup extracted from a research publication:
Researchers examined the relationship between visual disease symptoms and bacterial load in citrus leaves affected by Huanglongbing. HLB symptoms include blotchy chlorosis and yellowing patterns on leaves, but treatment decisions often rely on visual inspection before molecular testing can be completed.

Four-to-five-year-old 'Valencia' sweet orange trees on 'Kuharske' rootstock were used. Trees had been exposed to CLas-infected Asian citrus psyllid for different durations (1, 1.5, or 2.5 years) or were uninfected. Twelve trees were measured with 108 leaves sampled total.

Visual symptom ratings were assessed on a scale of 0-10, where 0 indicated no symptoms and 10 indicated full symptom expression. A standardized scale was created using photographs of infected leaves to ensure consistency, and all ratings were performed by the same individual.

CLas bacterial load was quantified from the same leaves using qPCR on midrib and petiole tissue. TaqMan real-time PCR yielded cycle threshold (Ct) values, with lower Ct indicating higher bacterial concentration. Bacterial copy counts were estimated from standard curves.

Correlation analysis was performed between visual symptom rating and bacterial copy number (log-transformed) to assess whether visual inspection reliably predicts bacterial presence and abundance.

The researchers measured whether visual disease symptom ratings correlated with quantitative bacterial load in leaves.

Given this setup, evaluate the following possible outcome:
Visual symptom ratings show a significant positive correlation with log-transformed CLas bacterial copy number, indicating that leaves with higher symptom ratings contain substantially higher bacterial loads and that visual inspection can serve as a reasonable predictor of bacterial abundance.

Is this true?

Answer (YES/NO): NO